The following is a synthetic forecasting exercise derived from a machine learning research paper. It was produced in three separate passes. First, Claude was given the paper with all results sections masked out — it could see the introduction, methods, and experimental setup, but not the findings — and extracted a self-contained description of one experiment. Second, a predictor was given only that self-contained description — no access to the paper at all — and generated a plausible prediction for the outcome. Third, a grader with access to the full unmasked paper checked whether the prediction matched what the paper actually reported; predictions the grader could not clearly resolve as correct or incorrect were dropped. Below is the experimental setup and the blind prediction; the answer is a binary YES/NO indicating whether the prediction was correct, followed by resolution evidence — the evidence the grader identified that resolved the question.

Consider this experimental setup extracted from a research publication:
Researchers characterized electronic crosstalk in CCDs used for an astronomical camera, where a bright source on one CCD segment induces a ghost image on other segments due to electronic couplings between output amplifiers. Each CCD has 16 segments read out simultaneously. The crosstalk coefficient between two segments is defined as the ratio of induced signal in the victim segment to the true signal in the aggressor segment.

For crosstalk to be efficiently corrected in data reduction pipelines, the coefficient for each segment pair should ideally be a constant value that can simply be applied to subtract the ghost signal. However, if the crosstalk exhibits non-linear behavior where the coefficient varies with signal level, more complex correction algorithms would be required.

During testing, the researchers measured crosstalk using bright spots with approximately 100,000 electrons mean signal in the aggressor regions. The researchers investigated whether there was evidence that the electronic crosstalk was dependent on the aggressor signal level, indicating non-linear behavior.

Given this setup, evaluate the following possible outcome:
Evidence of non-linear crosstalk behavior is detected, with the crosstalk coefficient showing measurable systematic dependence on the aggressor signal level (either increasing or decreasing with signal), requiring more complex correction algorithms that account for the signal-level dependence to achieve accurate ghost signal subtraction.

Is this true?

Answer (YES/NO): YES